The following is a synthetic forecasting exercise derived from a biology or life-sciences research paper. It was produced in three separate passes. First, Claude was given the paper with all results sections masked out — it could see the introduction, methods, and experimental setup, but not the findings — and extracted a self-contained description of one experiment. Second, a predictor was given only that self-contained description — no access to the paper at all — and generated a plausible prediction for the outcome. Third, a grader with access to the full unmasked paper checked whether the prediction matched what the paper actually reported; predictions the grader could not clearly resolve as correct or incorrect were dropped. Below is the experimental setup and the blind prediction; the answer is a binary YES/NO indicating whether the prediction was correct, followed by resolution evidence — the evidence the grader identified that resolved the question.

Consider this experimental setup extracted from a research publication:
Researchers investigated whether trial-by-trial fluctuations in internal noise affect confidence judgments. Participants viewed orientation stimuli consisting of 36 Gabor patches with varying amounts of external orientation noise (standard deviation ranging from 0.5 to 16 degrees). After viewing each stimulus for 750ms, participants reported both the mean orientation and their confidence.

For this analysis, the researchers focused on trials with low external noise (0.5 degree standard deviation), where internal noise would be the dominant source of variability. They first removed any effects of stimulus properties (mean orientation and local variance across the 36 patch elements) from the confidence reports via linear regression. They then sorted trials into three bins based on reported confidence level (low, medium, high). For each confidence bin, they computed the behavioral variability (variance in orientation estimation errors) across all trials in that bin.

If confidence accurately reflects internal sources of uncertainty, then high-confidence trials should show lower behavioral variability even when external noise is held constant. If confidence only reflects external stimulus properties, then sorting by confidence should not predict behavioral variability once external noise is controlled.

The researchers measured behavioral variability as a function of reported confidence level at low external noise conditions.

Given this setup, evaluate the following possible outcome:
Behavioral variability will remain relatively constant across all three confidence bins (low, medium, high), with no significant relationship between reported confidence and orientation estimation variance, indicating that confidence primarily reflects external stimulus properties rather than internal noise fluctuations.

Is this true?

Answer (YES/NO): NO